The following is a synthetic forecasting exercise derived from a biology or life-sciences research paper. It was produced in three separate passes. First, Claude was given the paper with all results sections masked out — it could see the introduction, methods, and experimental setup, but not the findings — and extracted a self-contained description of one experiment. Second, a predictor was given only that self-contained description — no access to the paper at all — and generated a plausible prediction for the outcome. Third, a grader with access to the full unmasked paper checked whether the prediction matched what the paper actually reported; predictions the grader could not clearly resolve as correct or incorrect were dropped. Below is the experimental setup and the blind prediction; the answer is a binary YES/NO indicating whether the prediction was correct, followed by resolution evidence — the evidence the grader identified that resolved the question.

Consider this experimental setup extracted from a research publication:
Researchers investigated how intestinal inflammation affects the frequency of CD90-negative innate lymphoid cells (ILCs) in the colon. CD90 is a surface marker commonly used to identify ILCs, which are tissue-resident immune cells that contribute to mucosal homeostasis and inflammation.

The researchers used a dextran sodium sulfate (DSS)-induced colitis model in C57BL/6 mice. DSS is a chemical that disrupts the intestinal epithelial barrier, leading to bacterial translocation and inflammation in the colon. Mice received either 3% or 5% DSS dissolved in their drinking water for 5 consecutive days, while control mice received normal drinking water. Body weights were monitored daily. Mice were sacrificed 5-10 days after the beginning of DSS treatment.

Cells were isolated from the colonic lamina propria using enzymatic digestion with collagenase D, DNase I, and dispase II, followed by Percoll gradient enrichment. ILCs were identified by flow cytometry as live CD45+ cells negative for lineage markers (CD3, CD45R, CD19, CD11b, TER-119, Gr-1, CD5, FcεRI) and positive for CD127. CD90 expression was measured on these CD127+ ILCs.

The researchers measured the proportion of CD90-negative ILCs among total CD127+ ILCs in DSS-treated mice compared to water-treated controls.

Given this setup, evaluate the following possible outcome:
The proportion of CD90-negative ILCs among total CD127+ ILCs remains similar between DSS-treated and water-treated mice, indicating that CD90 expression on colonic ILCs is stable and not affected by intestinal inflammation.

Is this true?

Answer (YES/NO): NO